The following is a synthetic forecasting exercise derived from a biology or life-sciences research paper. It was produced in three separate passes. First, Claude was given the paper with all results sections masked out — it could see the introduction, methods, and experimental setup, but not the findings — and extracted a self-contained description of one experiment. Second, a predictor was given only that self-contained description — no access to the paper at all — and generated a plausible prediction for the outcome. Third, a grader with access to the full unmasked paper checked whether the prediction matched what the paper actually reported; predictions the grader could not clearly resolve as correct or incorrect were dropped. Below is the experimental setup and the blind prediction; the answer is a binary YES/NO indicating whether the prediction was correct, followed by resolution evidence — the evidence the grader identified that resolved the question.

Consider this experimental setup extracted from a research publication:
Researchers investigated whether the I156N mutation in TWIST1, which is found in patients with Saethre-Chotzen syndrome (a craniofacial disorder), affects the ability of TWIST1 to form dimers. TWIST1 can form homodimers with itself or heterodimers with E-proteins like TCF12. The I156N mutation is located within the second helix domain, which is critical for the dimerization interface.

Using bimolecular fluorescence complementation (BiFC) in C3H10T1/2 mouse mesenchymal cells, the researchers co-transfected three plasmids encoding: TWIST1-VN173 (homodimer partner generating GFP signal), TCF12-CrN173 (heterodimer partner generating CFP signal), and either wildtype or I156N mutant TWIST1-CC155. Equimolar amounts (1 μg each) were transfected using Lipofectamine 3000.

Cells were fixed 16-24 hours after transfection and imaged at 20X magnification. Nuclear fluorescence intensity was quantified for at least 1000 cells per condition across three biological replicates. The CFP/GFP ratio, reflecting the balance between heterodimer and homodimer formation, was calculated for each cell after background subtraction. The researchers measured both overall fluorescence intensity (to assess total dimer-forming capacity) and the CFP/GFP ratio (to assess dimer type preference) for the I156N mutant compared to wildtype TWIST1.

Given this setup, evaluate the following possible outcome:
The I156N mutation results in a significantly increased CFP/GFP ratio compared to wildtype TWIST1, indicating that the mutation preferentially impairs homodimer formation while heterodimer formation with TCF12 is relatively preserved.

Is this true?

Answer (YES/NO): NO